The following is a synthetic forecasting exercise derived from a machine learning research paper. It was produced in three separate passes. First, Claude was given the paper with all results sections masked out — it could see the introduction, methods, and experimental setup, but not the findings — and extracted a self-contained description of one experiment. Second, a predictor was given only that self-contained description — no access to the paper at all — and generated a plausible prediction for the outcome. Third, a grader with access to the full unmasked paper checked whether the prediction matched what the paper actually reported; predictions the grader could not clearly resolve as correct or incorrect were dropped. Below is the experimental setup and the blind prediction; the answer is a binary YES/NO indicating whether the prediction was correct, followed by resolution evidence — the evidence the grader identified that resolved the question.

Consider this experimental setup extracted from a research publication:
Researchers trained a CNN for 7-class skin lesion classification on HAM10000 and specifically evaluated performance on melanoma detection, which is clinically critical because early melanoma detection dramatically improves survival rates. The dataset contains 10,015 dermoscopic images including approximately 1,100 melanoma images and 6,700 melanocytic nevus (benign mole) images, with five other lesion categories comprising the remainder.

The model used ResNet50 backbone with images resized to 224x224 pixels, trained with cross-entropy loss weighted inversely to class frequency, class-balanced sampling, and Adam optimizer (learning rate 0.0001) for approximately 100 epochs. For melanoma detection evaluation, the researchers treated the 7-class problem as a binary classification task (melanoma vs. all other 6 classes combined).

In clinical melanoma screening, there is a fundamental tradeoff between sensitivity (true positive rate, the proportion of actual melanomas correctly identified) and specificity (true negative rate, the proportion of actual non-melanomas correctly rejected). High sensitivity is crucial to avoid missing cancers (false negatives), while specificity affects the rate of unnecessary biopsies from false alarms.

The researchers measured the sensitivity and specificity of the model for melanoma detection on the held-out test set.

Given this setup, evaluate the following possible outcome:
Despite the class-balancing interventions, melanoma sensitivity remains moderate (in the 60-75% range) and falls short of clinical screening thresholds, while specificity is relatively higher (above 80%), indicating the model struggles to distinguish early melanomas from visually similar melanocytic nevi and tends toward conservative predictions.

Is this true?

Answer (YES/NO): NO